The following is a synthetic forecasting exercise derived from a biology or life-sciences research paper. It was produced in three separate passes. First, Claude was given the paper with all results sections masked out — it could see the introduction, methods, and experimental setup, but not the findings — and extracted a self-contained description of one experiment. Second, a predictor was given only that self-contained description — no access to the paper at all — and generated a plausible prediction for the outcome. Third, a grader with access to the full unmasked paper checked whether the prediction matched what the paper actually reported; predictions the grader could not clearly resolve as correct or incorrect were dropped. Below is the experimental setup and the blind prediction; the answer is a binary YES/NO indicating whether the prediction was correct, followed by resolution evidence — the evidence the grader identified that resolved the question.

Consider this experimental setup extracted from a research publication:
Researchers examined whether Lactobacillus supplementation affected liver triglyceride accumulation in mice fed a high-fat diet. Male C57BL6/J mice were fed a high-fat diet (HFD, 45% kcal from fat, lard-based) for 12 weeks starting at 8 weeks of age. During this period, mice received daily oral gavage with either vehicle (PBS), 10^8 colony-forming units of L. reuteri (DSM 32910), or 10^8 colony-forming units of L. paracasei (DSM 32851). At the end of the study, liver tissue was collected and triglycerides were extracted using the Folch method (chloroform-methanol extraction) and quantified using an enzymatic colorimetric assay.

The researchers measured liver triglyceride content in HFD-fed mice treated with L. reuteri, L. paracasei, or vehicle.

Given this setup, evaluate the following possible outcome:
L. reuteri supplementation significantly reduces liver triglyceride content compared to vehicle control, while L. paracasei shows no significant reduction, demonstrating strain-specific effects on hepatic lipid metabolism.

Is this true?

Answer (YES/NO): NO